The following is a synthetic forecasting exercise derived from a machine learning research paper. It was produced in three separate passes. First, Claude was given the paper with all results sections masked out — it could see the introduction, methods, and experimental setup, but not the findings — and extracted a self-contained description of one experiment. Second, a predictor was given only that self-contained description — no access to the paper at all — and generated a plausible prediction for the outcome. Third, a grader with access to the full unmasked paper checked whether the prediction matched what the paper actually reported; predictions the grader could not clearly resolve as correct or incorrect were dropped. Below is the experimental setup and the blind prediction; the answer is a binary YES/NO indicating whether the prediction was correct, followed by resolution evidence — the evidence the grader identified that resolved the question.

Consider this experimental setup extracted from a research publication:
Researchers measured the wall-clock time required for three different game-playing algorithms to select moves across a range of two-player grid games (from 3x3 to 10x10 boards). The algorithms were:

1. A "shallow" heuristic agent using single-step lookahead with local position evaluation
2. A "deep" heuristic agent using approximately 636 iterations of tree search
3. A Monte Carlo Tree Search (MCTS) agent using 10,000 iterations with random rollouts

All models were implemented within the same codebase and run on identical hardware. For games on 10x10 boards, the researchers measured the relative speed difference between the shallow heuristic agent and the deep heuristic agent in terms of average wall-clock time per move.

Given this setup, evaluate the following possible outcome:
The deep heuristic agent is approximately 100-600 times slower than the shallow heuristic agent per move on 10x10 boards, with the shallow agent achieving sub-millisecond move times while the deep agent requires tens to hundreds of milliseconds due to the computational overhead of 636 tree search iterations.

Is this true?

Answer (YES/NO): NO